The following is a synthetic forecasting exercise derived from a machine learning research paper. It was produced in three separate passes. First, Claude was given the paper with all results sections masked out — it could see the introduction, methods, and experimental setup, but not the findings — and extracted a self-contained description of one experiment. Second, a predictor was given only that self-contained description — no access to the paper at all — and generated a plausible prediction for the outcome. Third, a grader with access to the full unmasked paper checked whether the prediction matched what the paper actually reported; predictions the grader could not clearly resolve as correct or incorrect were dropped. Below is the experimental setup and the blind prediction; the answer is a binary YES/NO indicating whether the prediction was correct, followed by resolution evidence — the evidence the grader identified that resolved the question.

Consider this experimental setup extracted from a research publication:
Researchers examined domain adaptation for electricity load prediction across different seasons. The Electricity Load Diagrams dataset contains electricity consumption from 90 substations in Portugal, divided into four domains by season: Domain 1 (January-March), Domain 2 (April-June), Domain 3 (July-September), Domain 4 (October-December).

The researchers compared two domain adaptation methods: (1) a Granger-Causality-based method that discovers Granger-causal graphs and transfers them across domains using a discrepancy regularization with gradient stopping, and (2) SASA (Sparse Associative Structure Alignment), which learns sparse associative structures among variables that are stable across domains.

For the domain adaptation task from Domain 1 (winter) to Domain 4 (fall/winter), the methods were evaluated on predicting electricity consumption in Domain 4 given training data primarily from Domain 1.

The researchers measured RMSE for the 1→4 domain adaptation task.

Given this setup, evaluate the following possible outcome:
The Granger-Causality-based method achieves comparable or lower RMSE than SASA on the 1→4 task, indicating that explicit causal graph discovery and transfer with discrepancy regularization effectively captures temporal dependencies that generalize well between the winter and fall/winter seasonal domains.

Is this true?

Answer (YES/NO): NO